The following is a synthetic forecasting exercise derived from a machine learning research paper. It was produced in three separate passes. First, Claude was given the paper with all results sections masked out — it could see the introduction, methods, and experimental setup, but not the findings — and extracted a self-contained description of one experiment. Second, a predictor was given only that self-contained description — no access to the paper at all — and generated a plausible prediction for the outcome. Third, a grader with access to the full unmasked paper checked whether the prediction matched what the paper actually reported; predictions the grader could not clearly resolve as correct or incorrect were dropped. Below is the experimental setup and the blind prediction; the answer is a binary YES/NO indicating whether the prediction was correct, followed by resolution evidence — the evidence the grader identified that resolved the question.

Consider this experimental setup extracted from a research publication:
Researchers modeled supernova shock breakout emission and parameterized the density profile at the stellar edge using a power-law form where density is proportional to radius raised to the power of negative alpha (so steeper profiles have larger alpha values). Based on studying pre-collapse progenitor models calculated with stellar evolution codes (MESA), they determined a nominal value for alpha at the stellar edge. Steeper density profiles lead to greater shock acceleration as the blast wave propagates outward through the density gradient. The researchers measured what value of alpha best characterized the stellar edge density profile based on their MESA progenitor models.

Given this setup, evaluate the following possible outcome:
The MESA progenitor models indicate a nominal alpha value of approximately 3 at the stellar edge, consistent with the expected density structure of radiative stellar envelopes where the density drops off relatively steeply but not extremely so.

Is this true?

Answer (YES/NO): NO